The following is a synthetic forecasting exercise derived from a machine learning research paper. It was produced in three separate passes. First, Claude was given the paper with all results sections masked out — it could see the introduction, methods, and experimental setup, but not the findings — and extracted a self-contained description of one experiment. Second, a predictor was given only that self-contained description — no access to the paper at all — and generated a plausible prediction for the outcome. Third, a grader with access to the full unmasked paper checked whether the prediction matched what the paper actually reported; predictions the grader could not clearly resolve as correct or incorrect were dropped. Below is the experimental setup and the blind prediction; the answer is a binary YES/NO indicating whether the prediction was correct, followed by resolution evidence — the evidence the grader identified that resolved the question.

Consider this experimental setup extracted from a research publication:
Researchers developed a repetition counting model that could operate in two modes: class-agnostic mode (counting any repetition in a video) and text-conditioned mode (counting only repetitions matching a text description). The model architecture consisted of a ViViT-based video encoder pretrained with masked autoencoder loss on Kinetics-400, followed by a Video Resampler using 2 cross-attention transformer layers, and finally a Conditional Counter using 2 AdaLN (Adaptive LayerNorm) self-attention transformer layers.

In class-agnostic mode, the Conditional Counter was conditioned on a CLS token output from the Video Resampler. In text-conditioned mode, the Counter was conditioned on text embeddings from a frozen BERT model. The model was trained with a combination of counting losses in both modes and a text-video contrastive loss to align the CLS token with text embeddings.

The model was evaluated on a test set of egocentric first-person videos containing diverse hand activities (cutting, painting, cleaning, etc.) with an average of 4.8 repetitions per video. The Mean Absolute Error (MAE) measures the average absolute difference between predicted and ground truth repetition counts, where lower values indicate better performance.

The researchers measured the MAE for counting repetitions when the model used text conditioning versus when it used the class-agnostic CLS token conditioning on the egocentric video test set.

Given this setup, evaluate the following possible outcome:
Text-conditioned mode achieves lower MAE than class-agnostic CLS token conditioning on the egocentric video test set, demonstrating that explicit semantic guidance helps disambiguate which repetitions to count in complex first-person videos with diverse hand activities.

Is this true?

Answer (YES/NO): NO